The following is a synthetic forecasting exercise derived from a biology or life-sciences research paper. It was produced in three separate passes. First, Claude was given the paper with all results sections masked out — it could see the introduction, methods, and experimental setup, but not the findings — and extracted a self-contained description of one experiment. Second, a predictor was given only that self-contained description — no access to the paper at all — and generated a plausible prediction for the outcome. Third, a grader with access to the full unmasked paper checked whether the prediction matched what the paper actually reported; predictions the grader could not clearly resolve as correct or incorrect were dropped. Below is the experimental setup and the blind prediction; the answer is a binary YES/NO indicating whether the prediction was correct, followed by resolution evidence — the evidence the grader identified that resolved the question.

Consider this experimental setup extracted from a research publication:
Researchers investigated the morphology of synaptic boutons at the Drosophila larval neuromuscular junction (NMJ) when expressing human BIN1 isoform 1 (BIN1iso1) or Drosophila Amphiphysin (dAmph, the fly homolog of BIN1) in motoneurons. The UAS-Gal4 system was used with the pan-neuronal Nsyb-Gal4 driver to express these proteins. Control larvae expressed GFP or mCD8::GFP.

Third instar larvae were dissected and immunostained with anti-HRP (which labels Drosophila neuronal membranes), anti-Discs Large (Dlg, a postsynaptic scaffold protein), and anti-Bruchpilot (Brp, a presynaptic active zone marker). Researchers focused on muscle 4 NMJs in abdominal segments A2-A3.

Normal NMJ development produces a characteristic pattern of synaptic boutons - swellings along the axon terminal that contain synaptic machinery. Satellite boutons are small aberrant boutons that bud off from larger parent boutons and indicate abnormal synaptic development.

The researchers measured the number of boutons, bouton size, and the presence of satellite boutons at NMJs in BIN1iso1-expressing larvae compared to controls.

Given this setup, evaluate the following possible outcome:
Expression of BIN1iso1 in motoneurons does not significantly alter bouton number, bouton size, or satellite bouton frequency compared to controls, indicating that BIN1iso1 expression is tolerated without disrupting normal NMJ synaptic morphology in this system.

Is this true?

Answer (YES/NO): NO